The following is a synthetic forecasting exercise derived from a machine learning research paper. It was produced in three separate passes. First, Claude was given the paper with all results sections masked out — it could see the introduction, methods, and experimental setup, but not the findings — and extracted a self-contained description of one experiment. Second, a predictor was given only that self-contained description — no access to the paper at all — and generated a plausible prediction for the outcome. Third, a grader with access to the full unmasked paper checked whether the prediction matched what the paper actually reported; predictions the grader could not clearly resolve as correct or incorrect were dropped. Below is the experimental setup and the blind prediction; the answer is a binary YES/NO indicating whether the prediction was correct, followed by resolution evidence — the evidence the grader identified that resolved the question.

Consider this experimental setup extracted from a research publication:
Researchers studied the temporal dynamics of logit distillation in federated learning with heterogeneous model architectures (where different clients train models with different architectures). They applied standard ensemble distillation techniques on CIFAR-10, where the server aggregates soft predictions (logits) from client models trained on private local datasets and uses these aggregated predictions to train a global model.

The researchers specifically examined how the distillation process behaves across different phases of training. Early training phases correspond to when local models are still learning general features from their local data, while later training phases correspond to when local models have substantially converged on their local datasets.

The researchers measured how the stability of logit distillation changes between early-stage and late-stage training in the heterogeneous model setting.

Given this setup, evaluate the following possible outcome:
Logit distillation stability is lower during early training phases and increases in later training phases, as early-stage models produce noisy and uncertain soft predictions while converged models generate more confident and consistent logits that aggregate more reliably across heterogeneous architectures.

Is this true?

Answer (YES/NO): NO